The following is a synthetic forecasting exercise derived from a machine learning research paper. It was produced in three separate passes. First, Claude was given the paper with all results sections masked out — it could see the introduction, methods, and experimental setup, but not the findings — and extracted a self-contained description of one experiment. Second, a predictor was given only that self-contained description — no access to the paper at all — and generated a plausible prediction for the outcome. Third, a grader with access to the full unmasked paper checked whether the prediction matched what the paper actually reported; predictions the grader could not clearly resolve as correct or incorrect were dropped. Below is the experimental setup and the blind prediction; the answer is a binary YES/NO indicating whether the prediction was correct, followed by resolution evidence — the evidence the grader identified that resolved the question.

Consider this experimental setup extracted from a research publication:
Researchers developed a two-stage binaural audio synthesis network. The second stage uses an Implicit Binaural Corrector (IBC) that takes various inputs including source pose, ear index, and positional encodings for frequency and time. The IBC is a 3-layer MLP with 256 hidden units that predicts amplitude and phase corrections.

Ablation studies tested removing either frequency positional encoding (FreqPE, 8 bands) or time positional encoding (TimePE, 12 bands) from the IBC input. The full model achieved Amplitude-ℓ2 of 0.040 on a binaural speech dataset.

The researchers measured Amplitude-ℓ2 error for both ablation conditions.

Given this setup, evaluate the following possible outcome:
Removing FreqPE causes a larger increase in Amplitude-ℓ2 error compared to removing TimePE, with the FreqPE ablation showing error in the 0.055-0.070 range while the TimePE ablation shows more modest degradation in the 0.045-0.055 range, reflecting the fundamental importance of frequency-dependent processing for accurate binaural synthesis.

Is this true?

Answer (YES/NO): NO